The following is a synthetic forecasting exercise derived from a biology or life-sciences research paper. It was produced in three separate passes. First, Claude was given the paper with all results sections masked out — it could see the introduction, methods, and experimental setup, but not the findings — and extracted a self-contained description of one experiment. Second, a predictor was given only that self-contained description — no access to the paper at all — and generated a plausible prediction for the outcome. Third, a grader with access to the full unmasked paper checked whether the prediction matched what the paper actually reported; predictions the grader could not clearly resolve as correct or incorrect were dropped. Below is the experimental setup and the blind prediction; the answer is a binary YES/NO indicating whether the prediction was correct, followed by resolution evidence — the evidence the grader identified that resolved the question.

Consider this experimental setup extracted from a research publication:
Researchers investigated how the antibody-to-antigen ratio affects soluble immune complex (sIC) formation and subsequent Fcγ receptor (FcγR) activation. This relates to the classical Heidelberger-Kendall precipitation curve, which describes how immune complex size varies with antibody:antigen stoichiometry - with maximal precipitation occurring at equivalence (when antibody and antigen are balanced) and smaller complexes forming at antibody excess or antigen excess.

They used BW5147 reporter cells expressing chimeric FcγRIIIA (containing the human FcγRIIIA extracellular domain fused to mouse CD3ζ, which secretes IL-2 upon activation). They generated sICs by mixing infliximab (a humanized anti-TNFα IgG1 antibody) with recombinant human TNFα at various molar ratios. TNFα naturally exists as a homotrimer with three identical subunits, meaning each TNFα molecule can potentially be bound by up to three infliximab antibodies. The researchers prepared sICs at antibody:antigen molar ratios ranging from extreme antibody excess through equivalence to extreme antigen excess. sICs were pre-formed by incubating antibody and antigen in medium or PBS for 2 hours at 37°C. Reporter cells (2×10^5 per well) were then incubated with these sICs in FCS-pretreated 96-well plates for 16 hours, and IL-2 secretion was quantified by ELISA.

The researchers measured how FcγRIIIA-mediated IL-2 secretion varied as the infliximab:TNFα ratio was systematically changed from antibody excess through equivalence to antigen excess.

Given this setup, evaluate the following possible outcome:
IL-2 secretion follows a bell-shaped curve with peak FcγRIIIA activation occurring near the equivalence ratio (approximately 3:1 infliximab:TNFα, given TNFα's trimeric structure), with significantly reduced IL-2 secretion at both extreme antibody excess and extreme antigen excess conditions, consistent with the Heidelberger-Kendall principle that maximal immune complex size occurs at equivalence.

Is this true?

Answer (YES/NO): NO